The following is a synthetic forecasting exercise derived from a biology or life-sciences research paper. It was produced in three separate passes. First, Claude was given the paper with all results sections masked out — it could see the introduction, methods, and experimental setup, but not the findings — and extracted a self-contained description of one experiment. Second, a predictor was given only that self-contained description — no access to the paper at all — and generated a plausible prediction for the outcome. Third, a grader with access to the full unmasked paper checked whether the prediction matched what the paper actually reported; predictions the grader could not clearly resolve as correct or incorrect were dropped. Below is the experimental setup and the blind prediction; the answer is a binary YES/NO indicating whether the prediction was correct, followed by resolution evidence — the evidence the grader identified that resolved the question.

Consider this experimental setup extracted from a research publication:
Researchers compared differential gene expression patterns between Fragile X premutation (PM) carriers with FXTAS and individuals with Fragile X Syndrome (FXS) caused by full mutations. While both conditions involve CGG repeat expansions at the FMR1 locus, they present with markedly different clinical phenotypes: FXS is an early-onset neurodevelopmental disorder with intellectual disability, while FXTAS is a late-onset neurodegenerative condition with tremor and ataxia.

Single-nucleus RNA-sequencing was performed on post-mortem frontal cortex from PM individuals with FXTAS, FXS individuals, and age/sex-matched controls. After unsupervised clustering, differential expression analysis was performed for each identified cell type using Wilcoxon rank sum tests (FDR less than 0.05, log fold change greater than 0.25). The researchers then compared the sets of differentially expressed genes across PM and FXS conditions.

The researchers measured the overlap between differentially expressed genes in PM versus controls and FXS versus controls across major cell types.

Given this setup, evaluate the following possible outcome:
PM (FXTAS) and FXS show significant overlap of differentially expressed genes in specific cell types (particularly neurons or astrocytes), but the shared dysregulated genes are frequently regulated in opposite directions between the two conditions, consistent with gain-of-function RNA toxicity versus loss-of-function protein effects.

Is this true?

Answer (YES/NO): NO